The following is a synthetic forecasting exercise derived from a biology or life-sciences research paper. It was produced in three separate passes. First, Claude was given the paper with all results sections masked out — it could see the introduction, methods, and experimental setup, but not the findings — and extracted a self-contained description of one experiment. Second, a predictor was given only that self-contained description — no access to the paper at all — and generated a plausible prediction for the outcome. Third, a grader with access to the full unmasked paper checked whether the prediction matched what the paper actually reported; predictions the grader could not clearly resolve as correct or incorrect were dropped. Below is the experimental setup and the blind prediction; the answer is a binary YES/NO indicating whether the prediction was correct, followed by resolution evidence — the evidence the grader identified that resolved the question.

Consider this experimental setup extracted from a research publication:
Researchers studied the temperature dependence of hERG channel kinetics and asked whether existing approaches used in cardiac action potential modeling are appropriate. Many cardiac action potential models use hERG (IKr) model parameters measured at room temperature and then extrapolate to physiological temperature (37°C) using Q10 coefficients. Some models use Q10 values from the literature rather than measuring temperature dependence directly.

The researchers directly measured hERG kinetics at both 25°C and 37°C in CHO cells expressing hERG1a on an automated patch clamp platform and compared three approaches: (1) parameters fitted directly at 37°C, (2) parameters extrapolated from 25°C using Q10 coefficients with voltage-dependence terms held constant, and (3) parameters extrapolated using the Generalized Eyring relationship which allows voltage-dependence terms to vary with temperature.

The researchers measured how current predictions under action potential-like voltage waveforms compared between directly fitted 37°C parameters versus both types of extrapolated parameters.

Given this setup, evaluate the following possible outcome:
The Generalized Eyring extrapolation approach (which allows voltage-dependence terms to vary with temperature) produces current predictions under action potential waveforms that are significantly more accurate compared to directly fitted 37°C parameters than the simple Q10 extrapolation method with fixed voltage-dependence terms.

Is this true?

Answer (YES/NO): YES